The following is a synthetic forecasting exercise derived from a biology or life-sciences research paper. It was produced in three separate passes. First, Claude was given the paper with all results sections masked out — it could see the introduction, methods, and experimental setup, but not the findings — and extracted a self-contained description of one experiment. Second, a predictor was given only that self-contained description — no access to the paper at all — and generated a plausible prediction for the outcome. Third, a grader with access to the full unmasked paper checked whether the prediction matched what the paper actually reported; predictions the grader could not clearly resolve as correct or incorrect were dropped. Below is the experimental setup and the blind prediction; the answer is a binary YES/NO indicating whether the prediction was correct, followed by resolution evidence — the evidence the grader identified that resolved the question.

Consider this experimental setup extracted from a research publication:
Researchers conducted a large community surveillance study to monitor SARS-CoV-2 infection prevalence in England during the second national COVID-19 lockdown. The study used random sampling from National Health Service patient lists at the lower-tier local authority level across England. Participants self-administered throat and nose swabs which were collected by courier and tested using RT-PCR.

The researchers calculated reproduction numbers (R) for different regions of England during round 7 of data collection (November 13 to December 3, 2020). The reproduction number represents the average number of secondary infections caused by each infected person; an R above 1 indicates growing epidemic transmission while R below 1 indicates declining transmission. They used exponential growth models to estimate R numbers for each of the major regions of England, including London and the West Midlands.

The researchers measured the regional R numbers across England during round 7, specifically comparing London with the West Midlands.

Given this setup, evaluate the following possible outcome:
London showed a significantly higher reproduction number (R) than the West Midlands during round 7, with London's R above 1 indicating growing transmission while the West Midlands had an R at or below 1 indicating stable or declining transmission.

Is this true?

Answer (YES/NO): YES